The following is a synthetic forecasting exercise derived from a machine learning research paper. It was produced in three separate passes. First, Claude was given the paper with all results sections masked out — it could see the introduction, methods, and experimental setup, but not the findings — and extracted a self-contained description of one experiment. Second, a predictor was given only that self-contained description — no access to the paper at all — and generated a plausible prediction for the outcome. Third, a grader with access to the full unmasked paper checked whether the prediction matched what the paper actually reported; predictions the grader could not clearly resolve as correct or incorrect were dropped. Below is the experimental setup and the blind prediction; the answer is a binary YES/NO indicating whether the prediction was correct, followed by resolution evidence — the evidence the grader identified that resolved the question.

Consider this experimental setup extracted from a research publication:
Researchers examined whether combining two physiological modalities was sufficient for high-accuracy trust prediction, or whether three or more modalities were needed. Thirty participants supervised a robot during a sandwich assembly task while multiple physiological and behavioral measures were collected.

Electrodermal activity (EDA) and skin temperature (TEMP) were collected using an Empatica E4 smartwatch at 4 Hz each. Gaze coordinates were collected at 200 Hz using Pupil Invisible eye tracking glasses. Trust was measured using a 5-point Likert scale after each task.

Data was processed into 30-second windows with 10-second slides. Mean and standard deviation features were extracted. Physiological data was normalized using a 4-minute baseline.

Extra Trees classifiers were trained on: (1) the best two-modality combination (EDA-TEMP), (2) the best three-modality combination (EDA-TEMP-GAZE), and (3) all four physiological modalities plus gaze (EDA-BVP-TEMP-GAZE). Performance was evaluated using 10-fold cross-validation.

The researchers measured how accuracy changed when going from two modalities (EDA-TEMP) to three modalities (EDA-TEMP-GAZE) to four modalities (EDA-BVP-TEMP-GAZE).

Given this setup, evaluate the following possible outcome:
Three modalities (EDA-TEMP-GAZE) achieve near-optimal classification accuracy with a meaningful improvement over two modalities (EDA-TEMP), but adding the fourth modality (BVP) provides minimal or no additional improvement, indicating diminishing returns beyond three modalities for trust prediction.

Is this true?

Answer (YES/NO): YES